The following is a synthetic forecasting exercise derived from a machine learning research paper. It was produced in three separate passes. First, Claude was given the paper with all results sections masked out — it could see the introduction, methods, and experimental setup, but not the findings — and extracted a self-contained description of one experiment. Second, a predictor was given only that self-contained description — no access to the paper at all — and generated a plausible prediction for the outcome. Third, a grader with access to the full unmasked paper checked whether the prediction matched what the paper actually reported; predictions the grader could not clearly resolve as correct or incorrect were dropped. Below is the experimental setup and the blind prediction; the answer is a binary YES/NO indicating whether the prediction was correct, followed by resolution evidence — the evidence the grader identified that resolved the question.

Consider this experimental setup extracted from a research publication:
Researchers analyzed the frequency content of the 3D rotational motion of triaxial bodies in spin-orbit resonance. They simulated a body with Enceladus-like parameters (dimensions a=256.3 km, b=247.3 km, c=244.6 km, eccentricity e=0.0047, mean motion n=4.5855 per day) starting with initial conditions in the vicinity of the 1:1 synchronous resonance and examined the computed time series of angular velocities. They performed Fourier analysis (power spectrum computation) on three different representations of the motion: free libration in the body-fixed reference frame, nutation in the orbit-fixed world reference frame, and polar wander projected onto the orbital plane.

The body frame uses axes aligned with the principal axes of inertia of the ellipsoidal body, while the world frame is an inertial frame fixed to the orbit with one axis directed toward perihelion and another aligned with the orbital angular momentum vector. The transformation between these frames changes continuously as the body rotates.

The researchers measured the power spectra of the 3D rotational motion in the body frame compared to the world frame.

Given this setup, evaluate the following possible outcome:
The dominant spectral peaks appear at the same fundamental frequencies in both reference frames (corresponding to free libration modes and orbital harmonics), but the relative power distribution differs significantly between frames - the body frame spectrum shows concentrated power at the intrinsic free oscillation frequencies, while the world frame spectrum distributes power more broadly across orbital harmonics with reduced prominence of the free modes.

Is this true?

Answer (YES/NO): NO